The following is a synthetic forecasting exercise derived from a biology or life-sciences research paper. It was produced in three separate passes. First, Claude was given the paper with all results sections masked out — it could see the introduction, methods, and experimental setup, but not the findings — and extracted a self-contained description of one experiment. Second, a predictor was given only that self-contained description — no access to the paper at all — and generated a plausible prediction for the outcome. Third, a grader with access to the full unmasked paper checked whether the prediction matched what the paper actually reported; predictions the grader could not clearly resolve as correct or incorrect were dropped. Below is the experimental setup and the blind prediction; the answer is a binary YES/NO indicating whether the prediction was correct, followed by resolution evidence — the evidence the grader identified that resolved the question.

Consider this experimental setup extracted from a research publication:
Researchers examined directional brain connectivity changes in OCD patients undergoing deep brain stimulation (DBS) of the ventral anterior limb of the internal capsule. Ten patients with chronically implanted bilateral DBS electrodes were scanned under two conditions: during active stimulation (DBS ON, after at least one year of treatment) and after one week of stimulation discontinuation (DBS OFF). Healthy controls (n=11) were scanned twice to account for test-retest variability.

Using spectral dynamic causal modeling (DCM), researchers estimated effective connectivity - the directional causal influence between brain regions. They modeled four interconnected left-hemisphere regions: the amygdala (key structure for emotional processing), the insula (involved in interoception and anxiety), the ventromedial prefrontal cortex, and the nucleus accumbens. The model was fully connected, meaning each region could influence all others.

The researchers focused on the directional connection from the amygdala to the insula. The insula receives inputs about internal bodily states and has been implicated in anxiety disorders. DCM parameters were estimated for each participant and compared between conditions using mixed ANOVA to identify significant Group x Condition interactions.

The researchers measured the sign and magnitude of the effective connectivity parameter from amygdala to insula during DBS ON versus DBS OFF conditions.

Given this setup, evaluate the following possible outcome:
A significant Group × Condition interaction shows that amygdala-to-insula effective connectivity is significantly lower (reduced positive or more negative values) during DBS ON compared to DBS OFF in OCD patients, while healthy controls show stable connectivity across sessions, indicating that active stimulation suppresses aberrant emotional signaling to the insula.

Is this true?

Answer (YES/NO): YES